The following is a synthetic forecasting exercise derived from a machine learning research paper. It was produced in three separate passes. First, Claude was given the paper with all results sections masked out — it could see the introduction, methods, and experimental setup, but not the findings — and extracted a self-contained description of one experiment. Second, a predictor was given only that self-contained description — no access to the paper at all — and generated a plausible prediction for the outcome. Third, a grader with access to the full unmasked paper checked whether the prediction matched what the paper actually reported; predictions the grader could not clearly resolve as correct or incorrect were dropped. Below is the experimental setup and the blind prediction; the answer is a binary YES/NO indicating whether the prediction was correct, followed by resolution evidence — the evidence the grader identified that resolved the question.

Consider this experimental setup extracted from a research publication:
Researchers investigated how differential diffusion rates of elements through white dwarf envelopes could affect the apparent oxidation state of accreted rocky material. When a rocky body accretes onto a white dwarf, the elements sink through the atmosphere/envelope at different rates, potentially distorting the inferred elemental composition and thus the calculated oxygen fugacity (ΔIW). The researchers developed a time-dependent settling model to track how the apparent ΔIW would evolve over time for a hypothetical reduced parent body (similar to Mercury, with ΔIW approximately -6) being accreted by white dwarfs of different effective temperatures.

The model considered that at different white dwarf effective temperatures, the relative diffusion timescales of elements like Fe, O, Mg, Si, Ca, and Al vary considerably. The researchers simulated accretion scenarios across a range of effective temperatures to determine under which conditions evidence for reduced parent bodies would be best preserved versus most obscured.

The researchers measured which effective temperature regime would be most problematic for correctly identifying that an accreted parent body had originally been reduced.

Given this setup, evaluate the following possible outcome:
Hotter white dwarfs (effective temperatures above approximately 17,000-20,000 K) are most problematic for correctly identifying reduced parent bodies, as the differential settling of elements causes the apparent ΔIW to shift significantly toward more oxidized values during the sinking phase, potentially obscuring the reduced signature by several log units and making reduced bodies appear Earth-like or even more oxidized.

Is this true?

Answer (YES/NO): YES